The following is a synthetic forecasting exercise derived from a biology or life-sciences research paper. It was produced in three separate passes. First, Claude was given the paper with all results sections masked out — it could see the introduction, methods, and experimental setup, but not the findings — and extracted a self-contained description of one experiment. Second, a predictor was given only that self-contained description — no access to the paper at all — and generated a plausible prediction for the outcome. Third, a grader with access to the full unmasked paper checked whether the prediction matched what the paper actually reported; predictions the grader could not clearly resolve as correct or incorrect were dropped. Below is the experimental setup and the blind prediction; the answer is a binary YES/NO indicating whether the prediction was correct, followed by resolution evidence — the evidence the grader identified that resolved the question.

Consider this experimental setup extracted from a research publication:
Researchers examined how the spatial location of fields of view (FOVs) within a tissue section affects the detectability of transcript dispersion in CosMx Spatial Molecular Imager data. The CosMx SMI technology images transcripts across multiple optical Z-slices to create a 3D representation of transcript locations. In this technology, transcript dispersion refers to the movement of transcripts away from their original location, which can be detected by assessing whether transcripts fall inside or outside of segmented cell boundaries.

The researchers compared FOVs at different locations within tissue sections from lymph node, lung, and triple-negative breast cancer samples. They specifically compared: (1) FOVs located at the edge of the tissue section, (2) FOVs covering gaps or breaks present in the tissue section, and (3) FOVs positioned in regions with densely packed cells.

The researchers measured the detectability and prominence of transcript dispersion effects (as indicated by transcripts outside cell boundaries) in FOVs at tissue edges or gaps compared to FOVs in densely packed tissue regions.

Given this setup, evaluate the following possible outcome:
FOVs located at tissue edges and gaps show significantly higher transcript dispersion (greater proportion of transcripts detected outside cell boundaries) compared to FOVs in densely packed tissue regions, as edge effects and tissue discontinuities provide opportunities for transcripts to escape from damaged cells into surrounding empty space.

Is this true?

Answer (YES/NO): YES